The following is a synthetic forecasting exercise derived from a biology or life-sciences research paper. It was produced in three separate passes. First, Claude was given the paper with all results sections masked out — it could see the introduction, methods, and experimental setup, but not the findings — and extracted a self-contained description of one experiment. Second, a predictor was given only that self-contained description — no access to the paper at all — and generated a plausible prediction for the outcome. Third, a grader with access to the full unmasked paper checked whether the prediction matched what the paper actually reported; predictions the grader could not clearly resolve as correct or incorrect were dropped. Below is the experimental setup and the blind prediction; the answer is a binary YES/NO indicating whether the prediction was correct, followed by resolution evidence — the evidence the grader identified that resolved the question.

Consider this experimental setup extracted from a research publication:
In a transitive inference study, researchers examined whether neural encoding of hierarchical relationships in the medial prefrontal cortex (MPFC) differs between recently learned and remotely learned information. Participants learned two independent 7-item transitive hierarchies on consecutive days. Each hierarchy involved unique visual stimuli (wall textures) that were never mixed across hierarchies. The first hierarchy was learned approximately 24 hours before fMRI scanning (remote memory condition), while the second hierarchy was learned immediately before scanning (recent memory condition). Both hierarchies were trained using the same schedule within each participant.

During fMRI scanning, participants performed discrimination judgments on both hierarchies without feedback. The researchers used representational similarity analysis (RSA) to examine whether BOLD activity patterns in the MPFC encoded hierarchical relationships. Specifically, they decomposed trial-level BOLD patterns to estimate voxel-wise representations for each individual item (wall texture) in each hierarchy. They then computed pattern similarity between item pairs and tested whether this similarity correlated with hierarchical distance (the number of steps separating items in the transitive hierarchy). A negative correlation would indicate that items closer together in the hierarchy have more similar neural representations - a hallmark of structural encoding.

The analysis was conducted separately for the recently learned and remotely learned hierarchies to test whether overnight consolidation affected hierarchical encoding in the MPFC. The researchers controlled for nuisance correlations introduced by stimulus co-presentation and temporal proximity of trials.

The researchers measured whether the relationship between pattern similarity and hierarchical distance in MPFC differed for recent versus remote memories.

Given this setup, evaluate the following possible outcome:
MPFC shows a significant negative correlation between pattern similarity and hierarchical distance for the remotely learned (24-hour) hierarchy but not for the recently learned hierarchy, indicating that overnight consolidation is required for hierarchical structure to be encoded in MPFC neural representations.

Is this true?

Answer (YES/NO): NO